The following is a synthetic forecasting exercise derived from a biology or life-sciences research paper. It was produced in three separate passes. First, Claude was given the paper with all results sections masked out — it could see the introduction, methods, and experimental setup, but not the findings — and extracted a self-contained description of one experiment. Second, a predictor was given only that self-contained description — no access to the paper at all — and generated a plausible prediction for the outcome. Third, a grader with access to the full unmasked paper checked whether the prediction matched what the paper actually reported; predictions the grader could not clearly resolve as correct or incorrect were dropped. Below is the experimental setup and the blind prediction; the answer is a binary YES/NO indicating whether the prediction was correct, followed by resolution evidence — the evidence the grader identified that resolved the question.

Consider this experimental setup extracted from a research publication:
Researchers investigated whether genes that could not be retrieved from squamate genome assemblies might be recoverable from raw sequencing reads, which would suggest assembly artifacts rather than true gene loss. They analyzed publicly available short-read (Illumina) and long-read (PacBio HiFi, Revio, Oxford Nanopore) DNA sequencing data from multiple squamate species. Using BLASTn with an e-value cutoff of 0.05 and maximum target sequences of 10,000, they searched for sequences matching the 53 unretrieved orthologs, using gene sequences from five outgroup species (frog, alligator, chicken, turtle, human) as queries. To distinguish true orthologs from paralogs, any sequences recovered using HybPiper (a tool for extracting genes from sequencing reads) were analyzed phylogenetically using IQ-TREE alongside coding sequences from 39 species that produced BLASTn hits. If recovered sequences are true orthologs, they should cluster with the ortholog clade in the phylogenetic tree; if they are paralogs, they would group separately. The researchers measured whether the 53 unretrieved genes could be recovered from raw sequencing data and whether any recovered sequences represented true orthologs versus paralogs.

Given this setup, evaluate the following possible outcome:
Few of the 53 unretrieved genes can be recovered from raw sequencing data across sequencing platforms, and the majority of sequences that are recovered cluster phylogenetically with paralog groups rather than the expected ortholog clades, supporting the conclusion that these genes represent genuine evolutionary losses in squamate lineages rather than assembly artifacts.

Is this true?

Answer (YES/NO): YES